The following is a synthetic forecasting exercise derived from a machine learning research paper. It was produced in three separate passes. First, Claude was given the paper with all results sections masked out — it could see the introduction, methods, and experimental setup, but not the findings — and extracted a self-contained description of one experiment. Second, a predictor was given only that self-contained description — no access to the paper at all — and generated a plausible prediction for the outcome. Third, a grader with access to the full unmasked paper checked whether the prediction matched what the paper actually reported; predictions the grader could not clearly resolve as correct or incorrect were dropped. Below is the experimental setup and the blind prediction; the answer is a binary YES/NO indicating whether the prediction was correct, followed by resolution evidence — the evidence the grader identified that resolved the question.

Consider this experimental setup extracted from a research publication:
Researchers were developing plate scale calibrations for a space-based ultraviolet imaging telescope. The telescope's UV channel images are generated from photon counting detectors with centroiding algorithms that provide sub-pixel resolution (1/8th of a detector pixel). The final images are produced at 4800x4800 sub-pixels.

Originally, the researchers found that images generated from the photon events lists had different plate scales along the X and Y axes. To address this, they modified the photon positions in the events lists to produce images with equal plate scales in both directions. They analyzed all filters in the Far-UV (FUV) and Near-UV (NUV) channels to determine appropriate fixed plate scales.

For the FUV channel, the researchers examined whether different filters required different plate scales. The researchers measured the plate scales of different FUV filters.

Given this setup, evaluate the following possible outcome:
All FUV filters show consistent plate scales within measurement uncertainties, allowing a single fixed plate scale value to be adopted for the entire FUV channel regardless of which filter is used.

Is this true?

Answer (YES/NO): YES